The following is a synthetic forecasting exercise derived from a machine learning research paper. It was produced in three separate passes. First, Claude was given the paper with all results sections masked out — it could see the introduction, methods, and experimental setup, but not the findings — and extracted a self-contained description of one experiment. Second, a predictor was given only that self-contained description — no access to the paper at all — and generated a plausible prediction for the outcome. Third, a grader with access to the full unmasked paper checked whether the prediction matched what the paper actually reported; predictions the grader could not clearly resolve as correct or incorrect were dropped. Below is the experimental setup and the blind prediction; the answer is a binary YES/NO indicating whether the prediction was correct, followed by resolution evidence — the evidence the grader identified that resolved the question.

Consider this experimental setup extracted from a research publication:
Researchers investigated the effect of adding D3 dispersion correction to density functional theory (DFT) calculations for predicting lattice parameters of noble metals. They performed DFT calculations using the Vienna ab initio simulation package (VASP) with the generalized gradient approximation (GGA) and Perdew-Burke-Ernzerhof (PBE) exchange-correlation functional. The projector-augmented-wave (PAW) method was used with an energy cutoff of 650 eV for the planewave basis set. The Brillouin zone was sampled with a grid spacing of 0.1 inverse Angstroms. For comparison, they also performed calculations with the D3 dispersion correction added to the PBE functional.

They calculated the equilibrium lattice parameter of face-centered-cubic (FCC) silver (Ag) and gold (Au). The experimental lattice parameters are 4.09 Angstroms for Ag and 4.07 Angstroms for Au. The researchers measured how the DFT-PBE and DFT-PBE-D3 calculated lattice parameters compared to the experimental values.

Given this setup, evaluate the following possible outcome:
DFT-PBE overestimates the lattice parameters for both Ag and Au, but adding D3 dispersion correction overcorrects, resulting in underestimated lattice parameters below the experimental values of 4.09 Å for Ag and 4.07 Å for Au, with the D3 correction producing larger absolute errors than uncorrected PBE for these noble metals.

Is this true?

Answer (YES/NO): NO